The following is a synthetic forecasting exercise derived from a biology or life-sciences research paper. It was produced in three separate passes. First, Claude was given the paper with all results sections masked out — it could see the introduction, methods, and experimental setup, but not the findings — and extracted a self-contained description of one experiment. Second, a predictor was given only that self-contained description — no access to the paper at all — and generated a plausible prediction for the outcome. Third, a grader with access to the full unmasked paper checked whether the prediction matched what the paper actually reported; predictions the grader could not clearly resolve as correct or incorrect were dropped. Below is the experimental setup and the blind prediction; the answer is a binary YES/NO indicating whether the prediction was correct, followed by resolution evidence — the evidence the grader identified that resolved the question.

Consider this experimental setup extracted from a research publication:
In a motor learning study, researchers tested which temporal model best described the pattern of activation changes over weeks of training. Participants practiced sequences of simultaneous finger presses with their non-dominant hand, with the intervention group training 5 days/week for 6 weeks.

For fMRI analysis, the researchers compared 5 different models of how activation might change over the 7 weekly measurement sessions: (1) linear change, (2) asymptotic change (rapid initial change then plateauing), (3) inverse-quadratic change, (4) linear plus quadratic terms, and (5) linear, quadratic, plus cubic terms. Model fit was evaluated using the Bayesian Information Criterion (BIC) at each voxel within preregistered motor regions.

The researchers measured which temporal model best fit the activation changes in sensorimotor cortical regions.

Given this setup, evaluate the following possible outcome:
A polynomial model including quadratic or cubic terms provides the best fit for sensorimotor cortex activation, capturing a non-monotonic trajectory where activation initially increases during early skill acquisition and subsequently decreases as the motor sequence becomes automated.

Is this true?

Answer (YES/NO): NO